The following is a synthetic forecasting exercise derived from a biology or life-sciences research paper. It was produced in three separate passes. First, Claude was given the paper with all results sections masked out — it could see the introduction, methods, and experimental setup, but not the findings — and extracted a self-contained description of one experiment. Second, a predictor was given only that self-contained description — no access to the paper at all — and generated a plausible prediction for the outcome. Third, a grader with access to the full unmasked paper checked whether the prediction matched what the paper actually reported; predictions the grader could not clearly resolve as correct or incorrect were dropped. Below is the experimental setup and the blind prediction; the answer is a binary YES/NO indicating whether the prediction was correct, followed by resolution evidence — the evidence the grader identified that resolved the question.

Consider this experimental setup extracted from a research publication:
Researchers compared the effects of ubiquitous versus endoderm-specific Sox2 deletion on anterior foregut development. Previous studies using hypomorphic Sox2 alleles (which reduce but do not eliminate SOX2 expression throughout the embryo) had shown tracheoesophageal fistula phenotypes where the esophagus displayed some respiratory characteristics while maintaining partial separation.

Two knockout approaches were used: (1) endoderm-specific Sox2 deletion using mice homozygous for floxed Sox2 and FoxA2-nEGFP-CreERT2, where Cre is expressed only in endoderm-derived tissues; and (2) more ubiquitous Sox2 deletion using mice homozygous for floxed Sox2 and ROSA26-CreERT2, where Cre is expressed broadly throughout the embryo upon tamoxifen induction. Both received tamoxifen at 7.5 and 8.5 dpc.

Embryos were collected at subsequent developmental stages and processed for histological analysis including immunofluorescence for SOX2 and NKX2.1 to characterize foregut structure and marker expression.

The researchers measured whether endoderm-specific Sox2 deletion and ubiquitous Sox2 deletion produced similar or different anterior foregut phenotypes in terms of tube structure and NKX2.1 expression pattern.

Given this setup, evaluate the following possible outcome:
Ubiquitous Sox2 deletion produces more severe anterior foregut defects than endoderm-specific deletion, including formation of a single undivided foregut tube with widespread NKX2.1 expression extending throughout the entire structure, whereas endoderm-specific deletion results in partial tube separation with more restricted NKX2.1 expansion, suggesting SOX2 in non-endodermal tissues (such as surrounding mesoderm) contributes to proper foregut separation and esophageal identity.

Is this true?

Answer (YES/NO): NO